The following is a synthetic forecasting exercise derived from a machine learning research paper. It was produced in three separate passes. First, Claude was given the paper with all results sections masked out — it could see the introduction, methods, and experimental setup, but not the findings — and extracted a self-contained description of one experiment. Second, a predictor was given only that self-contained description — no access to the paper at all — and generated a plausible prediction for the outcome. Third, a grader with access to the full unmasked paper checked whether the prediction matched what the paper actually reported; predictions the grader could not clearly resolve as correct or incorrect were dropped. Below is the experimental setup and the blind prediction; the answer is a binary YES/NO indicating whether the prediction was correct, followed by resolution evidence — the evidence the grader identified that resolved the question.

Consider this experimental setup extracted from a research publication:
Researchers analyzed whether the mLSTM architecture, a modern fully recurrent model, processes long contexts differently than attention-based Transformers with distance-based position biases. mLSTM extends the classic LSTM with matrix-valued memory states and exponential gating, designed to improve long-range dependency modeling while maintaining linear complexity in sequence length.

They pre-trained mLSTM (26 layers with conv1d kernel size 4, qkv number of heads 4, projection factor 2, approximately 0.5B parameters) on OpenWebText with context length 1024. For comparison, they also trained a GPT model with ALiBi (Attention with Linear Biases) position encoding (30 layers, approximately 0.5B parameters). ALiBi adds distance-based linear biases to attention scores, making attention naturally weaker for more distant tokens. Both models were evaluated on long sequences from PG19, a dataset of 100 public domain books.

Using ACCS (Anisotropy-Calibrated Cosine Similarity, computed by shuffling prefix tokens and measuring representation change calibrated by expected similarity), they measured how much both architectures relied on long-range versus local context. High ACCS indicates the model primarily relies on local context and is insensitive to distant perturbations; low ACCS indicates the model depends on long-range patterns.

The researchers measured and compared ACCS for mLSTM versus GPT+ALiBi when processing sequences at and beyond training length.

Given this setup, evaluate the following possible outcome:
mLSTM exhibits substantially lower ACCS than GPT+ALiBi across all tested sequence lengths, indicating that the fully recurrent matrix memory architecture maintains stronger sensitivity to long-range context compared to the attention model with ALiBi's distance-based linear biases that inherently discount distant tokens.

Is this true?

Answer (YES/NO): NO